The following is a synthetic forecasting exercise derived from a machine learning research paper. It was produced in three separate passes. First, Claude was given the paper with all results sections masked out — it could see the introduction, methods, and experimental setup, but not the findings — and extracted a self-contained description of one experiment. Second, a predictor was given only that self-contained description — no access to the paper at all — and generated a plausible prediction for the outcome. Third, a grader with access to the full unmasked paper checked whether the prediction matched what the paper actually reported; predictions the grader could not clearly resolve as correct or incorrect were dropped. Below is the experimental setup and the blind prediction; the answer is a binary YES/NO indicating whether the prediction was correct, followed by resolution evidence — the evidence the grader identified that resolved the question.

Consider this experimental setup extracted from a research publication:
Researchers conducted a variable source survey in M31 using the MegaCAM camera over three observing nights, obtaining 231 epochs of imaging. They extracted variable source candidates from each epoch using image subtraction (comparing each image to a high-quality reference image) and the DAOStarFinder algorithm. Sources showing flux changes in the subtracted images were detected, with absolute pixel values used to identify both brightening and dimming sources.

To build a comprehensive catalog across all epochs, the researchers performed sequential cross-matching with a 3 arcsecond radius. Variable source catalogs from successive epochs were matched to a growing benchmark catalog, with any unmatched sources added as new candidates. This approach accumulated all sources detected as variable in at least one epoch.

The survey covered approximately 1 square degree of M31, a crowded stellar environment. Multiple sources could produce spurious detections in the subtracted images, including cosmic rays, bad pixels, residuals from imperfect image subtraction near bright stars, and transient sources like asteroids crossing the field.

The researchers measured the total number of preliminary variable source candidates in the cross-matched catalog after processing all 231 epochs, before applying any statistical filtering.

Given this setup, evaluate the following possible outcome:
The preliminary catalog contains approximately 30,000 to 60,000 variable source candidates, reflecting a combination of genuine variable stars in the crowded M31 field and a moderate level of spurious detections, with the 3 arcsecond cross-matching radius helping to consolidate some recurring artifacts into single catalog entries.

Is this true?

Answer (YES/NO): NO